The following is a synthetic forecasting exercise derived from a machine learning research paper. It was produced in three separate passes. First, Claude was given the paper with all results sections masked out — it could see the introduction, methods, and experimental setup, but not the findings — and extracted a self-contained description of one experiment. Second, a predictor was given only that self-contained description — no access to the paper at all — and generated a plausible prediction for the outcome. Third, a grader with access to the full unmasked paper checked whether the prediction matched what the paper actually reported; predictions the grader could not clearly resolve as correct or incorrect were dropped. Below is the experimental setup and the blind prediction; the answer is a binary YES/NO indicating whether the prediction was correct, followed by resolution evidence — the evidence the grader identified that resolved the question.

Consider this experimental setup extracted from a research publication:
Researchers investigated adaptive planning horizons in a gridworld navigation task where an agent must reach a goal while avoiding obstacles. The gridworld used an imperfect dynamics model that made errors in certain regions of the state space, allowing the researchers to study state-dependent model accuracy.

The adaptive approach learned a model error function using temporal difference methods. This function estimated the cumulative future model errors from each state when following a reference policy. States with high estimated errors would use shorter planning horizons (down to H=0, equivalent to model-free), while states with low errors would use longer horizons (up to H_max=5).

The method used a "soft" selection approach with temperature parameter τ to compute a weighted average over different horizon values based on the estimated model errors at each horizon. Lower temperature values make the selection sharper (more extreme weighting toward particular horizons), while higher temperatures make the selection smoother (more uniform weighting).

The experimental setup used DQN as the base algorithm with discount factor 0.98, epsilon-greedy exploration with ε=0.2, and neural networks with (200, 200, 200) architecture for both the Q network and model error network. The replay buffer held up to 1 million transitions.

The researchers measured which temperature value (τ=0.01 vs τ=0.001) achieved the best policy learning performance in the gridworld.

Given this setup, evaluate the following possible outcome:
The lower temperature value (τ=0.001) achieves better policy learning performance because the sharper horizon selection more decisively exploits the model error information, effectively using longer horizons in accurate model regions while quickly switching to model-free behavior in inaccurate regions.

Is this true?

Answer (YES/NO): NO